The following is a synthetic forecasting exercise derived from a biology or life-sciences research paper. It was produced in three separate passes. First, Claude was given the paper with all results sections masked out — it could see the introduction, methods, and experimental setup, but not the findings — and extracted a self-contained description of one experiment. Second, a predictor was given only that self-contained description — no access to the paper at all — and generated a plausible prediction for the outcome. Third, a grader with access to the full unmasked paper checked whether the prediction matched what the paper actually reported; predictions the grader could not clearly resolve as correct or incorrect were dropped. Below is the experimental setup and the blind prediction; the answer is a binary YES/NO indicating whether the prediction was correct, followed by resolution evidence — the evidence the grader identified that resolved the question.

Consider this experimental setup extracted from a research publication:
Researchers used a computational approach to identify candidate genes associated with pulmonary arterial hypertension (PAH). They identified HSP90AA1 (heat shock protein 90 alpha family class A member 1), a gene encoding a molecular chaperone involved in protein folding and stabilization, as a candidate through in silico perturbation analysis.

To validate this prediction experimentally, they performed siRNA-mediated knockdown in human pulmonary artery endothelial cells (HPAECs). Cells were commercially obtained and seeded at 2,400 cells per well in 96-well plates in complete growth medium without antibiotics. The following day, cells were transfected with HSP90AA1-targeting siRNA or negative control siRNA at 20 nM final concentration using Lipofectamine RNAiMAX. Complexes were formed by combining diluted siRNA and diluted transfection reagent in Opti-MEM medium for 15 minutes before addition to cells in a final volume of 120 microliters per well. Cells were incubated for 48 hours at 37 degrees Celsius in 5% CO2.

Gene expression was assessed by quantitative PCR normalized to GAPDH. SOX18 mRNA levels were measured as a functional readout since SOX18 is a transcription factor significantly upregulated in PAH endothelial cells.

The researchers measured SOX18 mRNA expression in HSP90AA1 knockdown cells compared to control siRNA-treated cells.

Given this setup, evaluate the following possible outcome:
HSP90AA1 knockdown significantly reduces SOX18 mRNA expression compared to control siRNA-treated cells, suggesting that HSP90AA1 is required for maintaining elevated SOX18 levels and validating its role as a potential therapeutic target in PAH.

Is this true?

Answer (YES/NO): NO